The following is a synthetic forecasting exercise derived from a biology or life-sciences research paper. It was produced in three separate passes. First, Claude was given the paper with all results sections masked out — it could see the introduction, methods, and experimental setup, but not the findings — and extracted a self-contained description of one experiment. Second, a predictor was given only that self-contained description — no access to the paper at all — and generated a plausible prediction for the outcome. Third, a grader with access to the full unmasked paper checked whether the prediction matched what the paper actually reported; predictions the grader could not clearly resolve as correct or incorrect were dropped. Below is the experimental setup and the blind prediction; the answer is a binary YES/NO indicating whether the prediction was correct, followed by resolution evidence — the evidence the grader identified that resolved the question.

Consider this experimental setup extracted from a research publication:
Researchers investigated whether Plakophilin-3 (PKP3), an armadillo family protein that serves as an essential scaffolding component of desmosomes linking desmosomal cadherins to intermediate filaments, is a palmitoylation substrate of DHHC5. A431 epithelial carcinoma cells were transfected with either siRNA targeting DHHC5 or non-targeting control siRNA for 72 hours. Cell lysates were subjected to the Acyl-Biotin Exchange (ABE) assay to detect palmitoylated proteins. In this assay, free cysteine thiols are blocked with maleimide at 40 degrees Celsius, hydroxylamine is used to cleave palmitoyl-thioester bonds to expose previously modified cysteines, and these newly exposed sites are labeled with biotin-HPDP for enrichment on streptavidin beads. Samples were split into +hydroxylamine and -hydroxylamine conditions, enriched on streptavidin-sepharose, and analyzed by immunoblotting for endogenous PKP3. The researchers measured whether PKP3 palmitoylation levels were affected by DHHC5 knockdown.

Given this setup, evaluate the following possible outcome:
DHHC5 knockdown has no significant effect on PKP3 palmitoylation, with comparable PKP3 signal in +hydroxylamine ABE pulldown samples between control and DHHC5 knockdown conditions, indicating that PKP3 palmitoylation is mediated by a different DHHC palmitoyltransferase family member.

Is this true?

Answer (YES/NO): NO